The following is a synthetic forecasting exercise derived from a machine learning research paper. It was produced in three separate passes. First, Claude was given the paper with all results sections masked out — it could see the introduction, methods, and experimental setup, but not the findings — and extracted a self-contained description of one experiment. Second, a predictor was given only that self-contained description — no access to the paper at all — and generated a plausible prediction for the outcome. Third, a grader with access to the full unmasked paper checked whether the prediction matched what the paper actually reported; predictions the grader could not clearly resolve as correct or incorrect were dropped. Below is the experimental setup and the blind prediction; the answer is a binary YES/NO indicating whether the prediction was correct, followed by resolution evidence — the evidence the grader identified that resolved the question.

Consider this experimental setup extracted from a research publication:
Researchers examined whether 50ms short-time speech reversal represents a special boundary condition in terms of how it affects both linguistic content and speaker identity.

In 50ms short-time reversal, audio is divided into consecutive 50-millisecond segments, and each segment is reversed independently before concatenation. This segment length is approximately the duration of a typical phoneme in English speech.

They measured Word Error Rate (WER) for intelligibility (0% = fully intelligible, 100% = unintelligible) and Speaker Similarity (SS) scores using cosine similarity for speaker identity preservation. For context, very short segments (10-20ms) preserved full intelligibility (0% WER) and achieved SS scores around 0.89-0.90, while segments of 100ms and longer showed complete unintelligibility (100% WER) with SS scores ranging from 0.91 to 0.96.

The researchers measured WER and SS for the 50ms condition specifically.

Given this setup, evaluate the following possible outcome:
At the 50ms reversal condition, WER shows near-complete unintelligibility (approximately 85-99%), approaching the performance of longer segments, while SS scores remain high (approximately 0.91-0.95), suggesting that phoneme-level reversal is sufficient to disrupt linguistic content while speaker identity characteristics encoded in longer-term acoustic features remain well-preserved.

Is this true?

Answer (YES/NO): NO